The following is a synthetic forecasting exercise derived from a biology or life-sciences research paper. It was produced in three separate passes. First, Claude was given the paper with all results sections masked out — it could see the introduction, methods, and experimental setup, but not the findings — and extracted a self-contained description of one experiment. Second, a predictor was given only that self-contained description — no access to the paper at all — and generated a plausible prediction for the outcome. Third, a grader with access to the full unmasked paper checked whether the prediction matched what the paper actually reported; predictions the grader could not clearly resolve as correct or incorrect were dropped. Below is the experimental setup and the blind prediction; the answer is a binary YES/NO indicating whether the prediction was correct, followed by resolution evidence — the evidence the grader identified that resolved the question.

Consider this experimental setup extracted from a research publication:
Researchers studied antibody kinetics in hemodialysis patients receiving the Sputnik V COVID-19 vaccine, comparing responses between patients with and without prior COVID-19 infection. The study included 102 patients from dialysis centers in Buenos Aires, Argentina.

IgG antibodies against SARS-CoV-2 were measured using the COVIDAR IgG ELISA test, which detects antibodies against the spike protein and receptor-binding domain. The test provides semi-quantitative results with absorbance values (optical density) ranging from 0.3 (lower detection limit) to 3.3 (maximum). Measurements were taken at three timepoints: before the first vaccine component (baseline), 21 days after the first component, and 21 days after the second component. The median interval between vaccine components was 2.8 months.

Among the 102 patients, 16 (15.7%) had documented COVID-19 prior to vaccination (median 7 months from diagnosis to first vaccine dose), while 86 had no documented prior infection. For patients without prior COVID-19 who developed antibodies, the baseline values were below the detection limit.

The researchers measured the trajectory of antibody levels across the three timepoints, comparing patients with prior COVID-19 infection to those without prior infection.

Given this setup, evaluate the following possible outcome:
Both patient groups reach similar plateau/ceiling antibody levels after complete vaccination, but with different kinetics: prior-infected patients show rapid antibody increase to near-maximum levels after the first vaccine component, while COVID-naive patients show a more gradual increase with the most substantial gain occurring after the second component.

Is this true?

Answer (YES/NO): NO